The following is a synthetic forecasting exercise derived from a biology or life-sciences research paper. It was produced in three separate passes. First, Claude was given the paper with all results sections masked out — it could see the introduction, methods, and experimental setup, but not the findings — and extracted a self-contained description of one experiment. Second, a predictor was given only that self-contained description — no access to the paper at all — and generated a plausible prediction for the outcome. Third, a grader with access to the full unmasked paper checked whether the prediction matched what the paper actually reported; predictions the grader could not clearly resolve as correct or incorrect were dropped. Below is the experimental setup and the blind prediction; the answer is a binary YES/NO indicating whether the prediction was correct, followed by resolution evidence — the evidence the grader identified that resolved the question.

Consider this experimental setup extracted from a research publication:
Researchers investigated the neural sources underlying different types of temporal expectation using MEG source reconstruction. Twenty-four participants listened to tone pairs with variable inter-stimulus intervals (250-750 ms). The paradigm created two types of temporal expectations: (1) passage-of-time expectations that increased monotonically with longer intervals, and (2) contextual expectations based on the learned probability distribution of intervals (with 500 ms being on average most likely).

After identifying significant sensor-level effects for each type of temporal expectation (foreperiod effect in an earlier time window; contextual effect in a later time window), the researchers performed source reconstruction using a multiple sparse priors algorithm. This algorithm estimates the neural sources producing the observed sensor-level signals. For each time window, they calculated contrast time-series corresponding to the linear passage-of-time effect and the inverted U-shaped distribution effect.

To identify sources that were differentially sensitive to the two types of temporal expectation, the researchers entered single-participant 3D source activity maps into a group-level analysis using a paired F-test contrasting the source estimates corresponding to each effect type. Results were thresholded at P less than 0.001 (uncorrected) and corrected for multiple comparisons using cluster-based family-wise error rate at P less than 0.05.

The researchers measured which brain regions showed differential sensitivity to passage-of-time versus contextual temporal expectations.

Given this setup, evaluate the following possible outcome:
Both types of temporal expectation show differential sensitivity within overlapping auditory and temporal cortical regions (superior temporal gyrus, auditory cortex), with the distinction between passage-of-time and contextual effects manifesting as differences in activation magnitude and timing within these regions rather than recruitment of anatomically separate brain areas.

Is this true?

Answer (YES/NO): NO